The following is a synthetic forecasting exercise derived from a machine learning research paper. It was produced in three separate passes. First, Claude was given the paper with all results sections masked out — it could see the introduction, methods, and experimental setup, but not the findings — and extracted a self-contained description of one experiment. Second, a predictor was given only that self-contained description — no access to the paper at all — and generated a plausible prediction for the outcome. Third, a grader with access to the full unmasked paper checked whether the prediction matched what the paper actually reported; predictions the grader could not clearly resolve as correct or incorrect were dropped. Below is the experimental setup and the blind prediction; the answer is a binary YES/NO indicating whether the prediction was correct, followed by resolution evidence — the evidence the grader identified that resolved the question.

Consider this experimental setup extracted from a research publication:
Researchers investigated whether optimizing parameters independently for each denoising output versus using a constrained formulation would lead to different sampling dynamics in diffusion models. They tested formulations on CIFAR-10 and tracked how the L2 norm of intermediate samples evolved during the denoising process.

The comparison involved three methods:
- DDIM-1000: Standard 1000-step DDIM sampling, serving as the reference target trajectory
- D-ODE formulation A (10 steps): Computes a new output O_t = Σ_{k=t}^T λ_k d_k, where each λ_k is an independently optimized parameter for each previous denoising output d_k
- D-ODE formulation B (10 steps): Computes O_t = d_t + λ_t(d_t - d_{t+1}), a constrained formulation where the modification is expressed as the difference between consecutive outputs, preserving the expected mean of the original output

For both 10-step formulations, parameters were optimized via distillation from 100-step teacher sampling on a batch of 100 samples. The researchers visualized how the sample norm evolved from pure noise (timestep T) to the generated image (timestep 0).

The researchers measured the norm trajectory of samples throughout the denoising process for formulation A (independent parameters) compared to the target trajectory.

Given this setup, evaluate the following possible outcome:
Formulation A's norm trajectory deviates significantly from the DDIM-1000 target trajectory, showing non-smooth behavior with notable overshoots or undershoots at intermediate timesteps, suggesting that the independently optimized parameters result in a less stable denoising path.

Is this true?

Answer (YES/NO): NO